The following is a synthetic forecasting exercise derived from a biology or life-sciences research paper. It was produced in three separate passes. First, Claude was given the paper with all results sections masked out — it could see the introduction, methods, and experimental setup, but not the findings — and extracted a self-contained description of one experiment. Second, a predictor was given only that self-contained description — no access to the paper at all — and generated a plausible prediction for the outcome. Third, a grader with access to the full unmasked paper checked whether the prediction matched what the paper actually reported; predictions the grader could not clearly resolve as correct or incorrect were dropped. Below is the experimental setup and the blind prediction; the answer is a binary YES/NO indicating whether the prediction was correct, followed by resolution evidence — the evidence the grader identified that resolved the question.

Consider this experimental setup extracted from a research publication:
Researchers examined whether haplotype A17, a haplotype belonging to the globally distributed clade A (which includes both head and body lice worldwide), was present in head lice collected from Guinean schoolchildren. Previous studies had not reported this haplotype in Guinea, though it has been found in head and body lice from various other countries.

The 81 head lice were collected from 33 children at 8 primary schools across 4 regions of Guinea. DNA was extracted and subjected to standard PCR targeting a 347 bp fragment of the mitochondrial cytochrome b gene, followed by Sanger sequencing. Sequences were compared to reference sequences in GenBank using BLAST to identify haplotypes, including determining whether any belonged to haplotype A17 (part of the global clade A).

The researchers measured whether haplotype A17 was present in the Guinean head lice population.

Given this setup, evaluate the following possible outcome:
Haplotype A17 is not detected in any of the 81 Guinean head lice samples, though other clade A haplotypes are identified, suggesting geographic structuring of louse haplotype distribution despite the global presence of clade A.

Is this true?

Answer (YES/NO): NO